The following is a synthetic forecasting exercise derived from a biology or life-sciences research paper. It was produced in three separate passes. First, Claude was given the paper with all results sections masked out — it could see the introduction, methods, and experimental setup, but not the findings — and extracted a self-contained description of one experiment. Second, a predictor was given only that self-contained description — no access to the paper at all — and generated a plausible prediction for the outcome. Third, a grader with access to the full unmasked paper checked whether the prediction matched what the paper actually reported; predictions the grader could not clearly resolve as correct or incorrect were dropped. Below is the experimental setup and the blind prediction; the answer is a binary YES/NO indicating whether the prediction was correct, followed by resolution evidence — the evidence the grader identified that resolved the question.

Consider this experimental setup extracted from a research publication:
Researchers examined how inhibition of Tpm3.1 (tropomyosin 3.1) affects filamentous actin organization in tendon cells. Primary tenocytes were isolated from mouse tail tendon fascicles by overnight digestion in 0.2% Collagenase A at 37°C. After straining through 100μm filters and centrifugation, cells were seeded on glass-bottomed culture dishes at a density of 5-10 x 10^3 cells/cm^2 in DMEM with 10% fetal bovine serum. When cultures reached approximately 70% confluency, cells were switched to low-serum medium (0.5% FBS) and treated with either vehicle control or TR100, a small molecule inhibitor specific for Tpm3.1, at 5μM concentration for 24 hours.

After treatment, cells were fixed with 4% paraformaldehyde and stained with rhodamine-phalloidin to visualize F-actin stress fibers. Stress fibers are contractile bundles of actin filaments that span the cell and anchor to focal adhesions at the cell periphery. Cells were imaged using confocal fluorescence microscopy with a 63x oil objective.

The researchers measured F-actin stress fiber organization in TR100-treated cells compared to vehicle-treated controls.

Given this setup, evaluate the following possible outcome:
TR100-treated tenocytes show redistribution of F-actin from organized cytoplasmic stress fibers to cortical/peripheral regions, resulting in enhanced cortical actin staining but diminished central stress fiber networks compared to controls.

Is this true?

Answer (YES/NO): YES